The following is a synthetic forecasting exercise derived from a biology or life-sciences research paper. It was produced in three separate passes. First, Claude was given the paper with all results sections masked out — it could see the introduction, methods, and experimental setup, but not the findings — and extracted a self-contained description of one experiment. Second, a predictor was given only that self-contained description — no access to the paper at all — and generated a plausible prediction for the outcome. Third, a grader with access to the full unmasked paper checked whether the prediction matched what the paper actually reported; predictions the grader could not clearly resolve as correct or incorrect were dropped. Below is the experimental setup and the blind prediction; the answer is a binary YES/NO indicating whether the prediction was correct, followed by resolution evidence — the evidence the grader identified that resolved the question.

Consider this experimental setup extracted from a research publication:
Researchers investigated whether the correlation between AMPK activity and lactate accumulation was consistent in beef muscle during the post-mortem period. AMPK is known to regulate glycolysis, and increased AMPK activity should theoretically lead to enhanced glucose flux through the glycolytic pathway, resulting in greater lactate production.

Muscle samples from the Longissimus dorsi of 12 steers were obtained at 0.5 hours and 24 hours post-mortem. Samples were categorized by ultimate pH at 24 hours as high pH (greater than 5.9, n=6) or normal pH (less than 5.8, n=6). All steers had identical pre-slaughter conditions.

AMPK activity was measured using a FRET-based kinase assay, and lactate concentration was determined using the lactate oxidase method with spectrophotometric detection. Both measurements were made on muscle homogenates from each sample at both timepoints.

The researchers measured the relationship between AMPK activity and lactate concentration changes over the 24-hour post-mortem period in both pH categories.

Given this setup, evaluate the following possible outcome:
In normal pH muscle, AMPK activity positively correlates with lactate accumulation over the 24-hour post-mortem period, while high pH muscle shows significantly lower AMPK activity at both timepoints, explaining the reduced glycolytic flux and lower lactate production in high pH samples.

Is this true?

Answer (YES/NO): YES